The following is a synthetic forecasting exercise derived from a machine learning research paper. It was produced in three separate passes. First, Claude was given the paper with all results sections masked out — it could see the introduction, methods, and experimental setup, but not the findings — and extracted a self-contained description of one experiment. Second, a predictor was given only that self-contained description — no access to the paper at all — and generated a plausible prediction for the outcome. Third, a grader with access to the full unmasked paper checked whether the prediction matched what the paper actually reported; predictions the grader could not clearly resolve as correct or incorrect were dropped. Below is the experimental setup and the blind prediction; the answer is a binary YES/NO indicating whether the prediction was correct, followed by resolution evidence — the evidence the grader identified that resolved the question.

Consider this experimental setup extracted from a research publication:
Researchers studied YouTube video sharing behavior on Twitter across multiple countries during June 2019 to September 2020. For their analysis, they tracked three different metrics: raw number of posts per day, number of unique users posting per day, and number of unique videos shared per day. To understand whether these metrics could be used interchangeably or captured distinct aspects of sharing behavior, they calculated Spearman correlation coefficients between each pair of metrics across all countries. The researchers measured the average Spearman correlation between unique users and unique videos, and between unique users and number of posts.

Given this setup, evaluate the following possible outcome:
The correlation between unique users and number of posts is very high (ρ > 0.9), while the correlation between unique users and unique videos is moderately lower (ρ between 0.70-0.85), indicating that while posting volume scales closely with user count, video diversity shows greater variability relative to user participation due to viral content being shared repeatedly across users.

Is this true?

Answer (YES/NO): NO